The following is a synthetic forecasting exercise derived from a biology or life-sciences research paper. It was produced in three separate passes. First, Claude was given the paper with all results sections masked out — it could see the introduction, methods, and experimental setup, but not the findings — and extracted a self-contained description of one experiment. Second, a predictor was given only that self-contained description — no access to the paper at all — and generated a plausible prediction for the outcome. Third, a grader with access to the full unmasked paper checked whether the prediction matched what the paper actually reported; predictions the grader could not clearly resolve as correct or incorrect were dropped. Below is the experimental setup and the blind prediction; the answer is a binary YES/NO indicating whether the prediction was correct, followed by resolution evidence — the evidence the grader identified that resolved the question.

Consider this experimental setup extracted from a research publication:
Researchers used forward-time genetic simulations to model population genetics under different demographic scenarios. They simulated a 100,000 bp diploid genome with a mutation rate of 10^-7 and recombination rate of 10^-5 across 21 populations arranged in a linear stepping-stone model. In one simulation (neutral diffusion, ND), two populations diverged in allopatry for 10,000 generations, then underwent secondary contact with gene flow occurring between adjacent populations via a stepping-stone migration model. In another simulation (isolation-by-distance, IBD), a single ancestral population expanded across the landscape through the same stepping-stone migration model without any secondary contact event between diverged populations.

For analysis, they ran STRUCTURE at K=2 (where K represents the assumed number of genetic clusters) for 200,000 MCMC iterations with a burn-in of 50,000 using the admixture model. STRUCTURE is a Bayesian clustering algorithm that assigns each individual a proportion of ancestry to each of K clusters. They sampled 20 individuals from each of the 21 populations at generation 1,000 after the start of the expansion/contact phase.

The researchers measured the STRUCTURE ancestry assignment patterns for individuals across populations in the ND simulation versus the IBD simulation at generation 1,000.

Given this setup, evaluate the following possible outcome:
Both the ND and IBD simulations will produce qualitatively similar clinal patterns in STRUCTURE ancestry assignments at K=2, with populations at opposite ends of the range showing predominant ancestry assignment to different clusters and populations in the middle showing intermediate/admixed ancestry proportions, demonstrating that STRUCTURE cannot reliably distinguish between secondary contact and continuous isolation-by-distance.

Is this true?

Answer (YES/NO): YES